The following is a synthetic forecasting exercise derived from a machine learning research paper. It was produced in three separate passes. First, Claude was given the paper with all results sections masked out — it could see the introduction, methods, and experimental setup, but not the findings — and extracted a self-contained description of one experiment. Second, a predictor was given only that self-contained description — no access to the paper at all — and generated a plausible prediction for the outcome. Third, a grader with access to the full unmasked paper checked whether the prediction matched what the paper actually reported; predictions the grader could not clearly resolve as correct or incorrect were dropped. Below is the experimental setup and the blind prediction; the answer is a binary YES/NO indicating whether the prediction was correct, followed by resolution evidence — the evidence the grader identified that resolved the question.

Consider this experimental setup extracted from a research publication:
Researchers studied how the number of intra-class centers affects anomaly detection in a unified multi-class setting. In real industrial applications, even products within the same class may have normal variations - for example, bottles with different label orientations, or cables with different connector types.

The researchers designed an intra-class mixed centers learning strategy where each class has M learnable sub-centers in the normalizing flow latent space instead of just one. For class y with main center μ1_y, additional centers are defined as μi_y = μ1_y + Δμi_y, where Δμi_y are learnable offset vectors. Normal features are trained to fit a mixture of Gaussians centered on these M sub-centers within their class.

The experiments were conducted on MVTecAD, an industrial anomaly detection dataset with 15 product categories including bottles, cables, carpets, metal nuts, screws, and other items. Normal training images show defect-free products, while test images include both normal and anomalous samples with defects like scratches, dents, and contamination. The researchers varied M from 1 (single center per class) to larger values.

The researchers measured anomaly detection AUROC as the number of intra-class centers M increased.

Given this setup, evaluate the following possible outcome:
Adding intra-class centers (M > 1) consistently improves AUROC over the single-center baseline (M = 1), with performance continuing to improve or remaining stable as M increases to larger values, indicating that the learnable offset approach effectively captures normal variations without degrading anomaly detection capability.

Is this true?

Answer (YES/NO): NO